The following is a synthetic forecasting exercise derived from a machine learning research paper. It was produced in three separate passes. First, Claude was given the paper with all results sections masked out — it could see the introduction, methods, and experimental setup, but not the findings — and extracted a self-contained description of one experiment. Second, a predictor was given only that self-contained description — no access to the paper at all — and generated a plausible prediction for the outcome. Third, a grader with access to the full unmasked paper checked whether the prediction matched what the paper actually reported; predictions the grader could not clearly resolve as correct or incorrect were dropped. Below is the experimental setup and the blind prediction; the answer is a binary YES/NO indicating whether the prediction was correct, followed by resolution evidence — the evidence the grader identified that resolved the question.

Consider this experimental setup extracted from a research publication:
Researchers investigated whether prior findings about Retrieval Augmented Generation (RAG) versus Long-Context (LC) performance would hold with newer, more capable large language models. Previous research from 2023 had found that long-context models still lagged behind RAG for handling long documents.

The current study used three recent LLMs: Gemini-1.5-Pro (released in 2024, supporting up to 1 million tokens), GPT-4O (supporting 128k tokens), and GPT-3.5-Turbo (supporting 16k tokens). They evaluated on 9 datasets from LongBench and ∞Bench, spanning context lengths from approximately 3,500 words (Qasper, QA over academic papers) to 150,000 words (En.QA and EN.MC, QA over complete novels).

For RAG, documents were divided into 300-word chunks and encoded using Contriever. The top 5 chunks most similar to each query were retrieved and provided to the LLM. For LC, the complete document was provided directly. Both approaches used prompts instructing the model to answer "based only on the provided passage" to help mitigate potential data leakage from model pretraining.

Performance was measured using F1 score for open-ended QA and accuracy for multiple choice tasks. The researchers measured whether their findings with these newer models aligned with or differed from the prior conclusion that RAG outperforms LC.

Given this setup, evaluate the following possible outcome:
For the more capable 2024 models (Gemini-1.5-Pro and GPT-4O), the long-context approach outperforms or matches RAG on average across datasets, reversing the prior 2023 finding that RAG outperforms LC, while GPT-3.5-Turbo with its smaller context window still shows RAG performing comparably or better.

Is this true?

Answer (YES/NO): NO